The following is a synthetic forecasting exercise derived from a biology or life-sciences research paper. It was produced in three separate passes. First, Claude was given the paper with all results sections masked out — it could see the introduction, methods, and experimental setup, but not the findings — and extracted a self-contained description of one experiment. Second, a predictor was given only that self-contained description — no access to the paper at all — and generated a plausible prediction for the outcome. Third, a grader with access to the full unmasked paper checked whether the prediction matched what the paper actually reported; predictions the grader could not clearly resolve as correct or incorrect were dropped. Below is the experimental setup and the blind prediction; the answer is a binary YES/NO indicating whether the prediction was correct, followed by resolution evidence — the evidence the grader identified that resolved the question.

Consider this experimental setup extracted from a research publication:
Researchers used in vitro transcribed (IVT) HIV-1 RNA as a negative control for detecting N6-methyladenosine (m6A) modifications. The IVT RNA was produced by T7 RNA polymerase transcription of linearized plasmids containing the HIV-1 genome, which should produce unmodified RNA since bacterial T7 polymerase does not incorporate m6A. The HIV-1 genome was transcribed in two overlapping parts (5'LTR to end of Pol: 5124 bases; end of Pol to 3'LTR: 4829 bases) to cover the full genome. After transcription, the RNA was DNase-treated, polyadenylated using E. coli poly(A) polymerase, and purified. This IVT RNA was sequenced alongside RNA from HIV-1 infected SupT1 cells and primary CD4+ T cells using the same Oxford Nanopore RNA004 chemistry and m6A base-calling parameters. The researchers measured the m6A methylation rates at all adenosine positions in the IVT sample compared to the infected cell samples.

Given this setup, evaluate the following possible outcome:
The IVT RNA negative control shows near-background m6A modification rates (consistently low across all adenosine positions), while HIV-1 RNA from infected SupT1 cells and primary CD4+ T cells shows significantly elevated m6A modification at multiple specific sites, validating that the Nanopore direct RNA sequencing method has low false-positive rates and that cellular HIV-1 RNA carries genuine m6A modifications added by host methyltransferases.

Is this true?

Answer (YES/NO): YES